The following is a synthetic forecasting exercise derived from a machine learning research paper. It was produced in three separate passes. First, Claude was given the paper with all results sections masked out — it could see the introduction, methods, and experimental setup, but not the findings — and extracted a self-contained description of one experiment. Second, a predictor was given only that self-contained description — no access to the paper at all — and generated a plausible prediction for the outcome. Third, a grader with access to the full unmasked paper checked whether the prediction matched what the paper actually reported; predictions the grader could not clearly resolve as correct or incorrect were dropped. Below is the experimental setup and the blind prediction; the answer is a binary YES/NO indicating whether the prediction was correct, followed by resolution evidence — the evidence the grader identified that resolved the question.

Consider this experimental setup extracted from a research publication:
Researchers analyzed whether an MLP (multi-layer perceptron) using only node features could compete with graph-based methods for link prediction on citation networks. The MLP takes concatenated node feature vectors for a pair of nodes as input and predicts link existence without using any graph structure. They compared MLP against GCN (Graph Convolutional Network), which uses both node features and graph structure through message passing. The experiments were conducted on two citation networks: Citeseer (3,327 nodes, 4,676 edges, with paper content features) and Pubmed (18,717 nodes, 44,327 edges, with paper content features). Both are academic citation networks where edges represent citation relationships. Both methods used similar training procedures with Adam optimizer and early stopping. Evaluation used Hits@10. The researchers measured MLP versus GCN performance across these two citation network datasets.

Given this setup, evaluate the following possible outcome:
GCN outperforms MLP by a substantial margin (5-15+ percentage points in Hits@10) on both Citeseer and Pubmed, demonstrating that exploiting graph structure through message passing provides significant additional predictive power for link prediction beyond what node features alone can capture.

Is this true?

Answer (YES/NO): NO